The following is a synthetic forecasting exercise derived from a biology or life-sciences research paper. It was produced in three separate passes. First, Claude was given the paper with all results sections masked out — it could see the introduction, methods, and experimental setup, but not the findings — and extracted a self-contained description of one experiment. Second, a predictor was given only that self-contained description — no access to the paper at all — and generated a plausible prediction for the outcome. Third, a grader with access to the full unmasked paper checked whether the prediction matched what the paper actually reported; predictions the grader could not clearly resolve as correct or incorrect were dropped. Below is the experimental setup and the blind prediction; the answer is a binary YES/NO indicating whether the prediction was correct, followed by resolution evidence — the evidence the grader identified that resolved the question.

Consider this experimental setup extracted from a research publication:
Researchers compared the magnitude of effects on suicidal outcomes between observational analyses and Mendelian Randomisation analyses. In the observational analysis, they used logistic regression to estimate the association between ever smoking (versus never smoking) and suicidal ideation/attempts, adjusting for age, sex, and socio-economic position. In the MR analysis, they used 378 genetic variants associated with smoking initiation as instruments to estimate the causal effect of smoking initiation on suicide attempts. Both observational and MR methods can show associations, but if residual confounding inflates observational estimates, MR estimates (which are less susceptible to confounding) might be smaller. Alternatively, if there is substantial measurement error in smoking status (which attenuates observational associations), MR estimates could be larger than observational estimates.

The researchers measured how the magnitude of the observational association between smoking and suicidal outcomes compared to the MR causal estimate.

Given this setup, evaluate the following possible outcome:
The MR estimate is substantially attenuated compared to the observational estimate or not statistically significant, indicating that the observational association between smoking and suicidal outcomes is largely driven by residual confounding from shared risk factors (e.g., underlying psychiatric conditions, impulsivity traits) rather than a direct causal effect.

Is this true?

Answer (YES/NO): YES